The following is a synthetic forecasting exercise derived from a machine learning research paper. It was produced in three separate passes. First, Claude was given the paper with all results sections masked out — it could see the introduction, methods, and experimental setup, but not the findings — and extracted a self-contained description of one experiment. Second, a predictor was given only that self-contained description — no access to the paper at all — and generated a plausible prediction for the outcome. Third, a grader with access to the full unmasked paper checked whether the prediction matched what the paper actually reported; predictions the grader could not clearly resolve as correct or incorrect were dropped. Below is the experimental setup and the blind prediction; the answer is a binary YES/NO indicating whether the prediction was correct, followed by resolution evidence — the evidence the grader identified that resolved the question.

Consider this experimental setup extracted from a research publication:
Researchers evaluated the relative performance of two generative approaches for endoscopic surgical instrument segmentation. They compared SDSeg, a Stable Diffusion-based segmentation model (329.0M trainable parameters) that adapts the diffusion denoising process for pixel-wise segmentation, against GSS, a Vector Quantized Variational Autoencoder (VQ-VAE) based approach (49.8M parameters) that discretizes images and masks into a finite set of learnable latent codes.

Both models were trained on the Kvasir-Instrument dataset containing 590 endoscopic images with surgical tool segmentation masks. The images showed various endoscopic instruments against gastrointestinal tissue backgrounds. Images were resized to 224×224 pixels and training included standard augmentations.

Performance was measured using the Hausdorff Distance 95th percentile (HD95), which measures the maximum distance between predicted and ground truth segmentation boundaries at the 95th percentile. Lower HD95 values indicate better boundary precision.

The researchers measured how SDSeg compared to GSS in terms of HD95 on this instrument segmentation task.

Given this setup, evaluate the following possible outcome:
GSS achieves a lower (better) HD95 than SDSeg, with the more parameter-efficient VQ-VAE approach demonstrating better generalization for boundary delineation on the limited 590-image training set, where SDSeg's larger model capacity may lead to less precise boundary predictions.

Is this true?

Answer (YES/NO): YES